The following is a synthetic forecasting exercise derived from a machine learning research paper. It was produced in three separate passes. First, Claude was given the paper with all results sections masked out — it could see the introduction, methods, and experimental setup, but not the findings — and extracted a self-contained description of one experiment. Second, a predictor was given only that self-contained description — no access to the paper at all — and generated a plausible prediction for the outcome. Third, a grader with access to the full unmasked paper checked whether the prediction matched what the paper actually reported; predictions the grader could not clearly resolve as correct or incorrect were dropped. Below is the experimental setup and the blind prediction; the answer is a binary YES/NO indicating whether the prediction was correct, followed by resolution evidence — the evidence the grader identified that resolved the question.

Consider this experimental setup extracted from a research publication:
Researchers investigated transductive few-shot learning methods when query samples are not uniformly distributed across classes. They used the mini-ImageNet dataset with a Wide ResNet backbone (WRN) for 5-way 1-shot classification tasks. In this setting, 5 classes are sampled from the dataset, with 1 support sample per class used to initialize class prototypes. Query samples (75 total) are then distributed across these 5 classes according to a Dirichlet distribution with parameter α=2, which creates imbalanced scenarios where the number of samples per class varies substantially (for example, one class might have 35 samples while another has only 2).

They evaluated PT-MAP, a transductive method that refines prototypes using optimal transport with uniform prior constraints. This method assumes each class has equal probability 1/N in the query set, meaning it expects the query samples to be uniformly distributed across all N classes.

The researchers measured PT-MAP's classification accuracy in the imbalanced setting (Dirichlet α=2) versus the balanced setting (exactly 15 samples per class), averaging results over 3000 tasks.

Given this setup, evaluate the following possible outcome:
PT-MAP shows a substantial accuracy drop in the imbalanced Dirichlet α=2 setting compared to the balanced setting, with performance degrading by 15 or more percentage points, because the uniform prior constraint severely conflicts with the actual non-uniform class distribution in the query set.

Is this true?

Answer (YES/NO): YES